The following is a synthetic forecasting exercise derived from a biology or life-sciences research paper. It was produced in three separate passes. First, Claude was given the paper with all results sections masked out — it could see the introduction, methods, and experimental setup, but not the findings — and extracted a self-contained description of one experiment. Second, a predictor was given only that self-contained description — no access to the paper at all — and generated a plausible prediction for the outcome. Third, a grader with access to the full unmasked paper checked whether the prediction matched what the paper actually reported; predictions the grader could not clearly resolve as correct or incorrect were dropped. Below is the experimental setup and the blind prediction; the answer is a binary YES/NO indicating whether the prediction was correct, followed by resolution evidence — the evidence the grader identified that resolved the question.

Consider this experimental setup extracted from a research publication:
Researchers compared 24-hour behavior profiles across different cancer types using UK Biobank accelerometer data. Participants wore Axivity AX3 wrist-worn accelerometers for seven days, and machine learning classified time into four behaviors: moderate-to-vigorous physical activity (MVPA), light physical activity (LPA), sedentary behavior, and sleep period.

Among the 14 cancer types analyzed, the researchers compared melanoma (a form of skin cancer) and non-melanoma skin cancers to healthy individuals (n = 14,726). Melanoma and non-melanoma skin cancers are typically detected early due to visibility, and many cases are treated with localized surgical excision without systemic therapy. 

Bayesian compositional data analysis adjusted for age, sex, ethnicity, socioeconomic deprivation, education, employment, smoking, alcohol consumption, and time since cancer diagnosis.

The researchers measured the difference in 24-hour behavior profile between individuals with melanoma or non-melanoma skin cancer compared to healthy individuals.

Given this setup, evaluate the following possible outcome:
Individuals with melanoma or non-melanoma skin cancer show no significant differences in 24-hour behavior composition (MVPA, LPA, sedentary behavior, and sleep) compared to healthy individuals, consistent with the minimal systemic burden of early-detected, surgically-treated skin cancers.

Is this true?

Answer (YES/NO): NO